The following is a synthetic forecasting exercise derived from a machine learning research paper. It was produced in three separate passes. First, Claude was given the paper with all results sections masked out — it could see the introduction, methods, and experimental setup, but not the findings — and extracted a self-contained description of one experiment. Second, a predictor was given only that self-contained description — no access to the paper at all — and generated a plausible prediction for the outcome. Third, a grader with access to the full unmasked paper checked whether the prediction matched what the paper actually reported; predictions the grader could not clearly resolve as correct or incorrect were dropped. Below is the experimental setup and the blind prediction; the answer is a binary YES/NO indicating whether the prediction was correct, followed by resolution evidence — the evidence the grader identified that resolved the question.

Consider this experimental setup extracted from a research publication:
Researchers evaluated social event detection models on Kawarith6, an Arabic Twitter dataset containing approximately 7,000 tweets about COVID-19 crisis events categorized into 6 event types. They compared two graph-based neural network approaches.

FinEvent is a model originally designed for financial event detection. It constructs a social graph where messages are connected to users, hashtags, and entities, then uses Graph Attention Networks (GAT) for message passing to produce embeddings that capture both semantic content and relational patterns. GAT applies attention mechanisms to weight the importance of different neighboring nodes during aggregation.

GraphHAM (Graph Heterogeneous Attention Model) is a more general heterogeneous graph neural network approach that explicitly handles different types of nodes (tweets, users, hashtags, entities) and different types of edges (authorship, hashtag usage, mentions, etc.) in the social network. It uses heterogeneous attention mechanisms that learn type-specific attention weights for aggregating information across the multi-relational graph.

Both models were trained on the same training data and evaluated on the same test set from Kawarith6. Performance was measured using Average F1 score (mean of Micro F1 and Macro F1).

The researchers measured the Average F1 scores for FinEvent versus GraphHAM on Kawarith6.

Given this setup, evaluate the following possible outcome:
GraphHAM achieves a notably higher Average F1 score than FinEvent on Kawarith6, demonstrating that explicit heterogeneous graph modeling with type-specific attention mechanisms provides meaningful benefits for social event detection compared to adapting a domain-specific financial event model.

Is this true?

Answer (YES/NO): YES